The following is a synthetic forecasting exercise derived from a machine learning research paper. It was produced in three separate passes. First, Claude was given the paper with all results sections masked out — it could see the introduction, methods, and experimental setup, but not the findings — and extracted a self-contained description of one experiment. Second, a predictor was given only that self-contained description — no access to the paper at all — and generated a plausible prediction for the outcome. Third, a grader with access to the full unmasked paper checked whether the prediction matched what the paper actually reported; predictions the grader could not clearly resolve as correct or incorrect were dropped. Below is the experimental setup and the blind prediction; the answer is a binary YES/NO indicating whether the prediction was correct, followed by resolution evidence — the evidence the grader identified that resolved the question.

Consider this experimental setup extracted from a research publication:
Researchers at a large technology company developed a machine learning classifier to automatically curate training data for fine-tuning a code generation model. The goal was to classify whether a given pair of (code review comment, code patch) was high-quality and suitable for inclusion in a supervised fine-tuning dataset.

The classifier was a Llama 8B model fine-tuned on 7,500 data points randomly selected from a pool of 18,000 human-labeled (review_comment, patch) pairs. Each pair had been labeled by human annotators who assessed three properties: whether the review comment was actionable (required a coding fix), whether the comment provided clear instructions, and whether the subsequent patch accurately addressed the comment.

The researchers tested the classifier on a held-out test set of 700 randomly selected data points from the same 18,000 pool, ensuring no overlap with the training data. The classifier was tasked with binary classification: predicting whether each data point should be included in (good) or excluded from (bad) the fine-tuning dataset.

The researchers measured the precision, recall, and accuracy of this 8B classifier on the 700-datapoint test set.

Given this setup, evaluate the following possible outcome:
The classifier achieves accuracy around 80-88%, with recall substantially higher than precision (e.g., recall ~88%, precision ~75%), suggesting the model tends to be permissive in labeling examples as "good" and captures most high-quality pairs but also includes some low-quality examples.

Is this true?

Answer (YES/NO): NO